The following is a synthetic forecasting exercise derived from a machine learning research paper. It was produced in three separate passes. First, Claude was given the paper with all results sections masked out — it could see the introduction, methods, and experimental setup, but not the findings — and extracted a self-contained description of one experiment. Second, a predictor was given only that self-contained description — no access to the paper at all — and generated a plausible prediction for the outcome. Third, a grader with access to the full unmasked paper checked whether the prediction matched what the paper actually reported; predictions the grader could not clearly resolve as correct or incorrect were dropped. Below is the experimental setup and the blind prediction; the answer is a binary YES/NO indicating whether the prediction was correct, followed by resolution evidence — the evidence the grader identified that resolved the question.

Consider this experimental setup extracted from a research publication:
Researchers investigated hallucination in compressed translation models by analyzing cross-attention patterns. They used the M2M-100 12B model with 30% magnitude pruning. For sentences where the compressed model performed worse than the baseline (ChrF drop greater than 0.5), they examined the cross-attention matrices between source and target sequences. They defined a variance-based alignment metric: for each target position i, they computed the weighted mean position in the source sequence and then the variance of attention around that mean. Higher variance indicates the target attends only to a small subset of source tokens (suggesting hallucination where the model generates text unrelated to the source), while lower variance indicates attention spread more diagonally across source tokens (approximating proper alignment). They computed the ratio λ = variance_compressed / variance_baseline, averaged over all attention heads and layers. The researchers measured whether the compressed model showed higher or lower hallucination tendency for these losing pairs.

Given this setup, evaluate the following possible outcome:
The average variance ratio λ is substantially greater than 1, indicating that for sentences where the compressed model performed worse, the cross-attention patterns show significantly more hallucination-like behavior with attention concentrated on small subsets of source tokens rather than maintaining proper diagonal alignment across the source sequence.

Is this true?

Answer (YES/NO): YES